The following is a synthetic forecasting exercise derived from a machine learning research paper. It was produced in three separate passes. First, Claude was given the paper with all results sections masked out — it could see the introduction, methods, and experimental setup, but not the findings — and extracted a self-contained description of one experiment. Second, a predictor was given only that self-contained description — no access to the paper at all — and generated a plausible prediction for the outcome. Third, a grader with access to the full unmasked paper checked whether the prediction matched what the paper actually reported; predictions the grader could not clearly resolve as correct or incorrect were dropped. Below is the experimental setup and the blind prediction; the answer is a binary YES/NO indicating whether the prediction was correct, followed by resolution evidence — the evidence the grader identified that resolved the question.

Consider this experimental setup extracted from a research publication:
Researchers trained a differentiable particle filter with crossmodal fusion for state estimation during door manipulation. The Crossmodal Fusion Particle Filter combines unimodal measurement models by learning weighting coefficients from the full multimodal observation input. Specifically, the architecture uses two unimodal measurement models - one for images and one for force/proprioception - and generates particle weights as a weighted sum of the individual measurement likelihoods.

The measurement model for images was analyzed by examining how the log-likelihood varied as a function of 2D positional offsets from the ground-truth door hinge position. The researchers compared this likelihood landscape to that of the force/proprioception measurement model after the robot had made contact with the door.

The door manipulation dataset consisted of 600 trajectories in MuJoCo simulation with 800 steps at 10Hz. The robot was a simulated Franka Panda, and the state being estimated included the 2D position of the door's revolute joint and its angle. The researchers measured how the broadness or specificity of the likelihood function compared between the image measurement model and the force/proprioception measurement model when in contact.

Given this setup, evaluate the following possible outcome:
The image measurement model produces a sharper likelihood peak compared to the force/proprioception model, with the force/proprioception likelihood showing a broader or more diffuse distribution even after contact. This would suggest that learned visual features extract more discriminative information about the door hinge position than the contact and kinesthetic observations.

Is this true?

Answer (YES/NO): NO